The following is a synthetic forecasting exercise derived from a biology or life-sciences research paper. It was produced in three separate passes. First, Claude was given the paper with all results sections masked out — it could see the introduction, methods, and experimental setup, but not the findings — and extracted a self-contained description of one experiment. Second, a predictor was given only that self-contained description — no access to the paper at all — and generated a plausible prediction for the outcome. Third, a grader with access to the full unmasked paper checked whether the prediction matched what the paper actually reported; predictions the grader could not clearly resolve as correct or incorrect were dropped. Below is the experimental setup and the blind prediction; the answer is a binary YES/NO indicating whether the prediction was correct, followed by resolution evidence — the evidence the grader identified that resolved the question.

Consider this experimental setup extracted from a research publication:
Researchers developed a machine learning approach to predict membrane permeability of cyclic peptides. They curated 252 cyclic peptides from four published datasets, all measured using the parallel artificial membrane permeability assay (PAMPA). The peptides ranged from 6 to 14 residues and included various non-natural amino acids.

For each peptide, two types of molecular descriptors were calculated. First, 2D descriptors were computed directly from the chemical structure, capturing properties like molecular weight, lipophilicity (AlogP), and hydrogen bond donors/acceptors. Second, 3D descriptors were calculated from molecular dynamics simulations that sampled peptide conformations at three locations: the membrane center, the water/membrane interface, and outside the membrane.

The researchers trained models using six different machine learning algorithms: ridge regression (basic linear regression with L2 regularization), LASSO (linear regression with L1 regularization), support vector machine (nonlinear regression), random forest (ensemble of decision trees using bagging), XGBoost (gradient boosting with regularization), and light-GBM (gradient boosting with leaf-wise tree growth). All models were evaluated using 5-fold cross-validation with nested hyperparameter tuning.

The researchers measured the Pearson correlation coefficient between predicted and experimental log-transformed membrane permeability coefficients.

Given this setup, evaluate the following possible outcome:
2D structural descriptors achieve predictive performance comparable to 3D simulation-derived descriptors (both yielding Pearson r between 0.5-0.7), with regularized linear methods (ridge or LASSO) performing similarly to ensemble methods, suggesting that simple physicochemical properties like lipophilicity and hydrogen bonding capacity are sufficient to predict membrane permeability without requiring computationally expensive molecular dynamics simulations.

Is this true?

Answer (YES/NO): NO